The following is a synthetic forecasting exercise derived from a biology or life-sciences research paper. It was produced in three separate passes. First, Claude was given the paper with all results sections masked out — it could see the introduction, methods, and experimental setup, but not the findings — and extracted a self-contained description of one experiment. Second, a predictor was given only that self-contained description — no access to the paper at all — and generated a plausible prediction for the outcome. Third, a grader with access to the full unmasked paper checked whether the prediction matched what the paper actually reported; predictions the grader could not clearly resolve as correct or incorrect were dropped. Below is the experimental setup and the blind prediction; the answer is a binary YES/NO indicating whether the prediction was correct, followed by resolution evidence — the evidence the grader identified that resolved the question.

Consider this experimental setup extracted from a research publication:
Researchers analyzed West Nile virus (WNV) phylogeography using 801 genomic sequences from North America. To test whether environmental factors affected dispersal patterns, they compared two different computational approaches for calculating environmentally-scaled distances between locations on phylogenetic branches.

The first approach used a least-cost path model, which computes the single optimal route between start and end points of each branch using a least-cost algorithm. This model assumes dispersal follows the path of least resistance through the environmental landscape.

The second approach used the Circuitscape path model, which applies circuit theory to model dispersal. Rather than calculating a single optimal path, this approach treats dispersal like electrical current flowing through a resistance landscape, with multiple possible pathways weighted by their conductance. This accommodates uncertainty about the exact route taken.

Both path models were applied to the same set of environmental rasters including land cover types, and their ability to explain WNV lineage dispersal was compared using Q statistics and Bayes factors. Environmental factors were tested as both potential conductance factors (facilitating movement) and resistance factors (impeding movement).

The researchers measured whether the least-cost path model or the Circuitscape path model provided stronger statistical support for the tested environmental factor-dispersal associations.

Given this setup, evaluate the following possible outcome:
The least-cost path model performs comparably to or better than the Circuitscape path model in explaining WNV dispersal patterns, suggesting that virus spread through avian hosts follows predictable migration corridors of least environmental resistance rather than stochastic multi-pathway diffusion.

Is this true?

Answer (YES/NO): NO